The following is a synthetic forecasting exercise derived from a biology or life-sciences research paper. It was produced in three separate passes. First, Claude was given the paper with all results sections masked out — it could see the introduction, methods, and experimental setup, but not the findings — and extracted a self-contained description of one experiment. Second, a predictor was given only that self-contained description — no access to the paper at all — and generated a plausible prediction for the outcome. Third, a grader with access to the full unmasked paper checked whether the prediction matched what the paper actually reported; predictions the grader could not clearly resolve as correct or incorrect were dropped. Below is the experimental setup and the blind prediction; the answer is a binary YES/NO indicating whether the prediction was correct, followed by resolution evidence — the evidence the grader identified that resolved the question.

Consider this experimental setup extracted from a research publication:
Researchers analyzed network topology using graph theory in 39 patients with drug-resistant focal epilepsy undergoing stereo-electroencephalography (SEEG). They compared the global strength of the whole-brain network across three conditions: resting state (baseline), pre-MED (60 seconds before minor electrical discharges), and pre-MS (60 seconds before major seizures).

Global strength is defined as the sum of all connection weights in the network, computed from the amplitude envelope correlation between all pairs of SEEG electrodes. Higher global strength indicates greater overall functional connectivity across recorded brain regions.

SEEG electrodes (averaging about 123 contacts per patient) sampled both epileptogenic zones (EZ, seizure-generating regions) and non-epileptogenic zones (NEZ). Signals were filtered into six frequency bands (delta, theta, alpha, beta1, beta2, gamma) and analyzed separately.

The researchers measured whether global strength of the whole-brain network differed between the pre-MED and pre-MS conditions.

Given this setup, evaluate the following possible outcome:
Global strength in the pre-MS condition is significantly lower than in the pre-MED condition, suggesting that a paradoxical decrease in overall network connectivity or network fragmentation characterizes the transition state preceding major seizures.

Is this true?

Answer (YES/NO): YES